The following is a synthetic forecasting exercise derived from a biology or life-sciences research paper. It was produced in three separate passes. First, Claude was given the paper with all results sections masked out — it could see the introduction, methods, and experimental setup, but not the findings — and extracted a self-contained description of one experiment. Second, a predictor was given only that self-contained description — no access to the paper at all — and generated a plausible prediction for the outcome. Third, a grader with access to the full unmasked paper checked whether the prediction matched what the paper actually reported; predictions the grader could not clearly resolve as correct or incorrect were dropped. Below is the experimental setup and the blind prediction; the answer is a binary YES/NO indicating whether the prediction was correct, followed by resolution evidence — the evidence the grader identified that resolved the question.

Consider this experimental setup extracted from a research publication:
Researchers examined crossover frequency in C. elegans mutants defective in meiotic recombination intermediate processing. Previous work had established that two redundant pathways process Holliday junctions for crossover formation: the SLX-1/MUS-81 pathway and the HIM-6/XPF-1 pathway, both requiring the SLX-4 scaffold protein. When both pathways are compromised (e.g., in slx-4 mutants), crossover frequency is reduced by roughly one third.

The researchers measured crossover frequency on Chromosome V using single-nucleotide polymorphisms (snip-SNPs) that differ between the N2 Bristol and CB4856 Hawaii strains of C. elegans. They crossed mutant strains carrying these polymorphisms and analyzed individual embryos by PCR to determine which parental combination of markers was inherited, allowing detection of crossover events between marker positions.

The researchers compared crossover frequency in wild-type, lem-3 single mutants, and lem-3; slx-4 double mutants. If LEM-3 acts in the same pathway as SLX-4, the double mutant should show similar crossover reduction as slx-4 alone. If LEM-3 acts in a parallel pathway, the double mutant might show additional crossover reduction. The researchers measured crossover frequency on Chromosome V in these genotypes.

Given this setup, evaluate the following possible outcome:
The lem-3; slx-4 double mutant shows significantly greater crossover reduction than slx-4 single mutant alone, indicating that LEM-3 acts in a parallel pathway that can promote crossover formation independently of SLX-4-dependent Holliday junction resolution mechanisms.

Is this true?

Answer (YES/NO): NO